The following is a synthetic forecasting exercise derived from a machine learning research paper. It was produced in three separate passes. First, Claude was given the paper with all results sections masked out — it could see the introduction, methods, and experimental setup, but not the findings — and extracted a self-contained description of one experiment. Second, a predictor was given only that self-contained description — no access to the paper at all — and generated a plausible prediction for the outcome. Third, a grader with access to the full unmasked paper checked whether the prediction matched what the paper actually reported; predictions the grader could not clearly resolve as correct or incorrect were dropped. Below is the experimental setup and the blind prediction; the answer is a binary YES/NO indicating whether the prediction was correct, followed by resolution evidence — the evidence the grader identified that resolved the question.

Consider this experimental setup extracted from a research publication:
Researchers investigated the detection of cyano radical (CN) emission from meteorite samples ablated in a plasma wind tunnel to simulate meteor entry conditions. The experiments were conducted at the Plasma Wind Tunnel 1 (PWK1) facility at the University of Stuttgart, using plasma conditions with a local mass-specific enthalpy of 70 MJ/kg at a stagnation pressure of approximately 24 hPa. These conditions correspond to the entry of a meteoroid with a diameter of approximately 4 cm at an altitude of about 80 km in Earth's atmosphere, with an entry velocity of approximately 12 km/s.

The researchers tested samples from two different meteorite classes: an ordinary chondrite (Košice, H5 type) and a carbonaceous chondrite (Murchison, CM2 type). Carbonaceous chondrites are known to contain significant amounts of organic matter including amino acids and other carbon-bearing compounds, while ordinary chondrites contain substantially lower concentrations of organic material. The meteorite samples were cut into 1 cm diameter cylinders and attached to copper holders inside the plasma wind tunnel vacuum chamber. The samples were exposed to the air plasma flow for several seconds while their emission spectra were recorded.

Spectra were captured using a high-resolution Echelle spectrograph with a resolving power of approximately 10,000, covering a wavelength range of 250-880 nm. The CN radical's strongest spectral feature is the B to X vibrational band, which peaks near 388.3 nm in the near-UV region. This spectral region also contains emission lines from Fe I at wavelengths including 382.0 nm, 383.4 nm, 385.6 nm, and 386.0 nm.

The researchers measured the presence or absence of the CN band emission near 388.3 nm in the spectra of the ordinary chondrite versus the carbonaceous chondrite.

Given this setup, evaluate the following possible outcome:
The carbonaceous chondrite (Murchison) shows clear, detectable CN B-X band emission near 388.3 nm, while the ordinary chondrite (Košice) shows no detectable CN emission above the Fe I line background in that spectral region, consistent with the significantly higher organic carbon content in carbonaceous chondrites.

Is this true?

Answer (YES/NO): YES